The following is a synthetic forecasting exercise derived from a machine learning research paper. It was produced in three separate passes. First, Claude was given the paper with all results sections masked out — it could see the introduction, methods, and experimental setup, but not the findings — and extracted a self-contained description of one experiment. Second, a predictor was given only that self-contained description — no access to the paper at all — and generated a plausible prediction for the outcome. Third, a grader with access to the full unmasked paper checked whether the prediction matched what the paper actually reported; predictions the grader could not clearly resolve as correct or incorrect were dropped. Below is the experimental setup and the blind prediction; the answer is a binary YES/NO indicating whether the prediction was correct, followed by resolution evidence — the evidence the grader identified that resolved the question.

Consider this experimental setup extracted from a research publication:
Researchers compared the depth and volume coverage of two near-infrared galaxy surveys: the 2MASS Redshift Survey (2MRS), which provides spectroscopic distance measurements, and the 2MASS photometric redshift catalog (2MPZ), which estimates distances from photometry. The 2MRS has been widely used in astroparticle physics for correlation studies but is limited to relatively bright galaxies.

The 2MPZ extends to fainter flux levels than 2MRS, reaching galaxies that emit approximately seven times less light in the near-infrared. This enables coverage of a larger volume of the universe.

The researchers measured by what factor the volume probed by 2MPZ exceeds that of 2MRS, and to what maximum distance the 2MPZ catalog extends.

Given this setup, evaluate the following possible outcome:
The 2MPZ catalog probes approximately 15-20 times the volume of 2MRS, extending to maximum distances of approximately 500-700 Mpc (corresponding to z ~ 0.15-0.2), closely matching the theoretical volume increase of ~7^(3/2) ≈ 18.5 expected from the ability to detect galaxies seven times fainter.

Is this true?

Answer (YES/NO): NO